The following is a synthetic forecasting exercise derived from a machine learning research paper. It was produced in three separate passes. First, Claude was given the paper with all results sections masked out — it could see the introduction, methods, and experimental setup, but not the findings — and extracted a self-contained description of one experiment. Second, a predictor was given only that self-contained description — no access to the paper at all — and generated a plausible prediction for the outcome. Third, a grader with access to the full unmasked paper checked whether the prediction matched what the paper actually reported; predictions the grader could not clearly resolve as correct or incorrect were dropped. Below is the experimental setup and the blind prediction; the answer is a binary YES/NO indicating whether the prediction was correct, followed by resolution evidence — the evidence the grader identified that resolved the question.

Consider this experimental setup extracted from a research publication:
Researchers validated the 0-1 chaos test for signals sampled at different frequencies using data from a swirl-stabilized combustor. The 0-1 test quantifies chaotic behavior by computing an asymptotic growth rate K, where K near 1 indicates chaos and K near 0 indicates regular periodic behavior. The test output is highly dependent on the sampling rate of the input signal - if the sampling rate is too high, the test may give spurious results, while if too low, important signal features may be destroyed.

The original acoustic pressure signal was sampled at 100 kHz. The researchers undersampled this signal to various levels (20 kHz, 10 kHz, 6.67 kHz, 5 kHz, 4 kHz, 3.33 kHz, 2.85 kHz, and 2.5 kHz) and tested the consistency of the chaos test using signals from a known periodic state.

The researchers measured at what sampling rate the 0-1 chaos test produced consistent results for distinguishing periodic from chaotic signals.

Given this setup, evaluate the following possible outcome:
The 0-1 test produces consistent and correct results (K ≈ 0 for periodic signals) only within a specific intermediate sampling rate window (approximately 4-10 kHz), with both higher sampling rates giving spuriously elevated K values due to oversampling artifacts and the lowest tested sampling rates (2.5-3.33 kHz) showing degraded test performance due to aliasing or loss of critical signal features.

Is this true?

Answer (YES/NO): NO